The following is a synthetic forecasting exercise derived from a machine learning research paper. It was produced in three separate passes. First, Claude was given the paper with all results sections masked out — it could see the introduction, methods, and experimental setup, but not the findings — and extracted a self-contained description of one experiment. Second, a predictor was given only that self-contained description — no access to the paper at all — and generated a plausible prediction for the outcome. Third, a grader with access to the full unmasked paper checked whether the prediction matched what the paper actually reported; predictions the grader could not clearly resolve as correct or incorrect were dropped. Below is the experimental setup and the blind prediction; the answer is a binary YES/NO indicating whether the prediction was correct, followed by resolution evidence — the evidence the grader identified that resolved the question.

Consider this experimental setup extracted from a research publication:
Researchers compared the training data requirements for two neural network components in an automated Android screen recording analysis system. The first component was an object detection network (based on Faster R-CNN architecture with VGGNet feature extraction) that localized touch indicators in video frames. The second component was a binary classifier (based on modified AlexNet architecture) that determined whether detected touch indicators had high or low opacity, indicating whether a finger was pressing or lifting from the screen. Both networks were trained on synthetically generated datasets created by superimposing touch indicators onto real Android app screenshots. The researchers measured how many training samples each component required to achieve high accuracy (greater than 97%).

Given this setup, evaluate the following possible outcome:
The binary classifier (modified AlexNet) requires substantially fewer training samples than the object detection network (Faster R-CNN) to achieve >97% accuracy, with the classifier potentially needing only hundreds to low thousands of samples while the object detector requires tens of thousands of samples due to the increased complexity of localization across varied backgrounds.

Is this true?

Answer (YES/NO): NO